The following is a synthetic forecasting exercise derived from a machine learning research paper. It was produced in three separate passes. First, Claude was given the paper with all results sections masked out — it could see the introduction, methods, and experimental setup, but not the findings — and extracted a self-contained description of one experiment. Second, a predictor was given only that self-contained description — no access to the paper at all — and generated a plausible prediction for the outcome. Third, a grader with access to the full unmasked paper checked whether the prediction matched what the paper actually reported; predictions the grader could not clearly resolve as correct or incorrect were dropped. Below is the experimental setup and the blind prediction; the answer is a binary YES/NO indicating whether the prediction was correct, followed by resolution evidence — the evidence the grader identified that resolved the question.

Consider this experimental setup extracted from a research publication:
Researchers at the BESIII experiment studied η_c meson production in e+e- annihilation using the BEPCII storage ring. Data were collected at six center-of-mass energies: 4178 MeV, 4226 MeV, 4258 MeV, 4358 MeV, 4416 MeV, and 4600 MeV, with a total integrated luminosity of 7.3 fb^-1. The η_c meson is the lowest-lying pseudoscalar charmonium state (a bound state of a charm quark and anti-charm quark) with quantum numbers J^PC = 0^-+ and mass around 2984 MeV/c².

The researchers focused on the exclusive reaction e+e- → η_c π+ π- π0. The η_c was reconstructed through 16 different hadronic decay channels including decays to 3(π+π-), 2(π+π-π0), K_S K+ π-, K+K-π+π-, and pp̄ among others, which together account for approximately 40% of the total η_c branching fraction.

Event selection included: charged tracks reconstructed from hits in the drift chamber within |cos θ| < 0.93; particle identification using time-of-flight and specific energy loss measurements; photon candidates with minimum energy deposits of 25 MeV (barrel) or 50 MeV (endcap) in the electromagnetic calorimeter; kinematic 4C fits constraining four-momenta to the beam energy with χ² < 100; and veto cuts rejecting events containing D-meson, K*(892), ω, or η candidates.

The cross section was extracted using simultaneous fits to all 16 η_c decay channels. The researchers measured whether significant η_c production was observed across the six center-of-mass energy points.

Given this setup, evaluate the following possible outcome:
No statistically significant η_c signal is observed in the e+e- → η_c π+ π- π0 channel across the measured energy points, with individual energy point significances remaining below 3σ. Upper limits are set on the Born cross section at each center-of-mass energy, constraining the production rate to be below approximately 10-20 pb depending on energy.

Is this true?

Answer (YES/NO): NO